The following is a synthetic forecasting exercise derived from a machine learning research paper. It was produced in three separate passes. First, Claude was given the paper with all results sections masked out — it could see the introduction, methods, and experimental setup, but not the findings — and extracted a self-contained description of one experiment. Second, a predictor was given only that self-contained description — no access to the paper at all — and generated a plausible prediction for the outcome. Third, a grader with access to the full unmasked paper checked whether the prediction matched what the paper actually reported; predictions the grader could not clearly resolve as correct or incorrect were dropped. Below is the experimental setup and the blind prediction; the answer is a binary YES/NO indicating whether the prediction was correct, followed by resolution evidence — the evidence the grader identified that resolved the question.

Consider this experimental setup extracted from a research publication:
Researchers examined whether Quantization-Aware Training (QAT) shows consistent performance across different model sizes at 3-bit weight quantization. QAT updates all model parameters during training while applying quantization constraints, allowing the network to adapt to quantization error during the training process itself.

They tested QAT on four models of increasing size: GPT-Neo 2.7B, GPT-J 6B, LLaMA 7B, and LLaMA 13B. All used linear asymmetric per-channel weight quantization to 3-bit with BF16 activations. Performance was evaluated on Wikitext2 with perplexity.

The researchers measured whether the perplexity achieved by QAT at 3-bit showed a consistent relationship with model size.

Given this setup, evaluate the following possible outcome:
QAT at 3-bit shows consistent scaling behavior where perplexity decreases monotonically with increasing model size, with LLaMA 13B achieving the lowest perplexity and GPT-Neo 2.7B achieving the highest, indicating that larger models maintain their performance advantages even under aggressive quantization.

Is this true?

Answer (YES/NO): YES